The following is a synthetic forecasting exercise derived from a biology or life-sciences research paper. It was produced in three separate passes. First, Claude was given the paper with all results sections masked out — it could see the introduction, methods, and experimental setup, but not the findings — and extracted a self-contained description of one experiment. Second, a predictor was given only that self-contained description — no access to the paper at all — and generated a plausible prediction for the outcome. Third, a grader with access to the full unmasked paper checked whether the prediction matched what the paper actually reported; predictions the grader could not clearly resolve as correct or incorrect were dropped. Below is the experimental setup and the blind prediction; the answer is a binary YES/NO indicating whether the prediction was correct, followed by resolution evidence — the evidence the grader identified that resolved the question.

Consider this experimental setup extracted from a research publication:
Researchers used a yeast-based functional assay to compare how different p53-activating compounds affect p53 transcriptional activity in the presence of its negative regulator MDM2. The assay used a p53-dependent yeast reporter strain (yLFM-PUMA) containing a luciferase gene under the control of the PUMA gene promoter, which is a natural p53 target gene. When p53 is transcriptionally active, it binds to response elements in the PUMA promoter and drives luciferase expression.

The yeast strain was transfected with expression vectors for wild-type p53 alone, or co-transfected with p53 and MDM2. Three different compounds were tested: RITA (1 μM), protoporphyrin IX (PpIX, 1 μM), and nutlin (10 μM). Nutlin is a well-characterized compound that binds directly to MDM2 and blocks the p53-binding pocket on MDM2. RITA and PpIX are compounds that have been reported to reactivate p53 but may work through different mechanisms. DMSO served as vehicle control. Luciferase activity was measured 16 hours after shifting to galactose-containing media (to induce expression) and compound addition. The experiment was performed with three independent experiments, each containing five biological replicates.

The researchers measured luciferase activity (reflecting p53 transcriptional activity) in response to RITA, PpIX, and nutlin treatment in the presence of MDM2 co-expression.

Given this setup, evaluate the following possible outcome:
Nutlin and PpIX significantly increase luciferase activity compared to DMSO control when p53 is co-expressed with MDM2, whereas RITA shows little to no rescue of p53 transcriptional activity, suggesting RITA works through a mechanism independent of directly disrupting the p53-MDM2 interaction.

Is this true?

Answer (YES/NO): NO